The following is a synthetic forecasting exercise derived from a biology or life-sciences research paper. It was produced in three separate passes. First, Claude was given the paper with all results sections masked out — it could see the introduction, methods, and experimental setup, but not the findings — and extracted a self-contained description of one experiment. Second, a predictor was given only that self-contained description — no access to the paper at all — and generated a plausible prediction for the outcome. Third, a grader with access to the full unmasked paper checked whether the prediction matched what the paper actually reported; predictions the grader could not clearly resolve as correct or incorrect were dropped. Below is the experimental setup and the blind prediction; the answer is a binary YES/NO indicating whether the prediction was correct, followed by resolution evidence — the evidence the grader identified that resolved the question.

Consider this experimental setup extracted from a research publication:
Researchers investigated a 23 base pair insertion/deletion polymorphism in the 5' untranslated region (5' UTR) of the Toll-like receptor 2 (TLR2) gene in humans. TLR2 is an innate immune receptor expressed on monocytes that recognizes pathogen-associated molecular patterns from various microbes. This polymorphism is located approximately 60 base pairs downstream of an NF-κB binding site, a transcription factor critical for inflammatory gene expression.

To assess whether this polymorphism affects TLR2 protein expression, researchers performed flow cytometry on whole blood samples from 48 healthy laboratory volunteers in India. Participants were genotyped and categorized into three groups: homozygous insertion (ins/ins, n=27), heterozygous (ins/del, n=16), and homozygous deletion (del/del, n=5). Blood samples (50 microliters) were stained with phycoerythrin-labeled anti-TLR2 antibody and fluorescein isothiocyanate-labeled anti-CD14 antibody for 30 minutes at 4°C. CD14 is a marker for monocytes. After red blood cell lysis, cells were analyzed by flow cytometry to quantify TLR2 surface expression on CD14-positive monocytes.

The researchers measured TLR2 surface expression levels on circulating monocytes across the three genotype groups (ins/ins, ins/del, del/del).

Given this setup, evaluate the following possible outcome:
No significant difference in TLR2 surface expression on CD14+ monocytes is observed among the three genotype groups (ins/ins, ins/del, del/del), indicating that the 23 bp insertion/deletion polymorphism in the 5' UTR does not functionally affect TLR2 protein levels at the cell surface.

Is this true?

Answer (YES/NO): NO